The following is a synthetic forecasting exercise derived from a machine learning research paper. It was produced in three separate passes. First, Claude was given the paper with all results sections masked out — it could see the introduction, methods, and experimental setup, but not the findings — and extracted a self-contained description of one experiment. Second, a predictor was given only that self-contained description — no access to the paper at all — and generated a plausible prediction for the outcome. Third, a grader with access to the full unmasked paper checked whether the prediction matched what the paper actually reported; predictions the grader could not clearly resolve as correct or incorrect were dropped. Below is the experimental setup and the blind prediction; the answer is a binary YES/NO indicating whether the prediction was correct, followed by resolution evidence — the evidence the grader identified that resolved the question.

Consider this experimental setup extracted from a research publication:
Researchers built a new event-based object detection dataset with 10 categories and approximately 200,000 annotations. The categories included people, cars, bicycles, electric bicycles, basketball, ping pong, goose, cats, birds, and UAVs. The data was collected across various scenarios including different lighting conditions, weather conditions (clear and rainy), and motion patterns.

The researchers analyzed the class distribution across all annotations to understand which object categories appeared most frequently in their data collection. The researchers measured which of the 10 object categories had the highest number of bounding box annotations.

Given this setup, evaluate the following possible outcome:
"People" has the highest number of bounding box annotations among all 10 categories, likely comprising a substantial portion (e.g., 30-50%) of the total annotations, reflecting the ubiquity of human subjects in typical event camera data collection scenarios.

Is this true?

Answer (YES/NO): NO